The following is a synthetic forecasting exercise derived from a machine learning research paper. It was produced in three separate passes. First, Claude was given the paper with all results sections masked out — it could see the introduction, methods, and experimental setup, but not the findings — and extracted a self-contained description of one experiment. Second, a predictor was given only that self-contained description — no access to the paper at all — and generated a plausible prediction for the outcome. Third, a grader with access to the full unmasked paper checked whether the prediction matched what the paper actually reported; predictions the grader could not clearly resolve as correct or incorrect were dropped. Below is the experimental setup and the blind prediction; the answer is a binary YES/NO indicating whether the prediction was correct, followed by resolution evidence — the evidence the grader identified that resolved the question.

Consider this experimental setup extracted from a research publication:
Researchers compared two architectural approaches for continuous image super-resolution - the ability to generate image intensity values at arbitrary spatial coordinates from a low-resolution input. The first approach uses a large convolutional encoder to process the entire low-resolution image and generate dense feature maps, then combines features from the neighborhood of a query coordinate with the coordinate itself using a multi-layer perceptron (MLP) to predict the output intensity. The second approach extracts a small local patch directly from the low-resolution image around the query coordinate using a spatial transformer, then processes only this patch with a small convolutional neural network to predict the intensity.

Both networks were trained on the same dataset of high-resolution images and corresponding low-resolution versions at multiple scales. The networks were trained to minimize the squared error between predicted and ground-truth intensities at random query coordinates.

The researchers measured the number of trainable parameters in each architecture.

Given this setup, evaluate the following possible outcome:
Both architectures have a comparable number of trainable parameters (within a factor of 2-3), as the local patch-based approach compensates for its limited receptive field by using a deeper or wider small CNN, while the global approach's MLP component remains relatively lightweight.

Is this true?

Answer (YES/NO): NO